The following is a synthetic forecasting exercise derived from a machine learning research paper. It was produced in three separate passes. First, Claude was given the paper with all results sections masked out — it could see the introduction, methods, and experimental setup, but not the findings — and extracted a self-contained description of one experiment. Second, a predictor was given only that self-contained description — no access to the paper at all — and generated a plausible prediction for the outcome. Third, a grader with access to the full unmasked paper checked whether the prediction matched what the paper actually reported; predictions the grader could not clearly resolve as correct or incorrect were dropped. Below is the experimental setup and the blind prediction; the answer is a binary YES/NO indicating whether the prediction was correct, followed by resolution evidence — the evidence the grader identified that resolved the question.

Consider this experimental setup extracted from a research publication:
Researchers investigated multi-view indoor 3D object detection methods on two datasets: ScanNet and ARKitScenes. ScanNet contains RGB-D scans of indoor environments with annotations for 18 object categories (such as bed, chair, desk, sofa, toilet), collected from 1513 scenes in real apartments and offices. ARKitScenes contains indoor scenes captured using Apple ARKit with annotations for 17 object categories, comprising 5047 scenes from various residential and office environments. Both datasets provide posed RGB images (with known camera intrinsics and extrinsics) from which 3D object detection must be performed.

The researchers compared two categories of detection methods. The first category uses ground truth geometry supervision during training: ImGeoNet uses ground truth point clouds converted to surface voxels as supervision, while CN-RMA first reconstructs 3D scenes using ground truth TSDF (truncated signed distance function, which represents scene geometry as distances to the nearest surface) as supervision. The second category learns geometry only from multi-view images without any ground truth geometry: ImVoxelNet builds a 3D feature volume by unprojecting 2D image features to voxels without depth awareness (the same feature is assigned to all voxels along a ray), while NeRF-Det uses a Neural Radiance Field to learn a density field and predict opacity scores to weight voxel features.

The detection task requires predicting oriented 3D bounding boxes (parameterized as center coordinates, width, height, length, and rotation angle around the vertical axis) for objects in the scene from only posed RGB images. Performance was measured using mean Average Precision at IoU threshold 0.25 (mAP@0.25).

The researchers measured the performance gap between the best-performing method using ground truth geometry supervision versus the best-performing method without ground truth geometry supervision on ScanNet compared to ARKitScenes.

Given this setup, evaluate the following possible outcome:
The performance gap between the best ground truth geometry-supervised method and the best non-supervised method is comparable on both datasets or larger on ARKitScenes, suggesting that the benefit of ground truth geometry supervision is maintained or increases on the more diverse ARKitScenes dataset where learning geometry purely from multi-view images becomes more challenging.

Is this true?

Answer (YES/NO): YES